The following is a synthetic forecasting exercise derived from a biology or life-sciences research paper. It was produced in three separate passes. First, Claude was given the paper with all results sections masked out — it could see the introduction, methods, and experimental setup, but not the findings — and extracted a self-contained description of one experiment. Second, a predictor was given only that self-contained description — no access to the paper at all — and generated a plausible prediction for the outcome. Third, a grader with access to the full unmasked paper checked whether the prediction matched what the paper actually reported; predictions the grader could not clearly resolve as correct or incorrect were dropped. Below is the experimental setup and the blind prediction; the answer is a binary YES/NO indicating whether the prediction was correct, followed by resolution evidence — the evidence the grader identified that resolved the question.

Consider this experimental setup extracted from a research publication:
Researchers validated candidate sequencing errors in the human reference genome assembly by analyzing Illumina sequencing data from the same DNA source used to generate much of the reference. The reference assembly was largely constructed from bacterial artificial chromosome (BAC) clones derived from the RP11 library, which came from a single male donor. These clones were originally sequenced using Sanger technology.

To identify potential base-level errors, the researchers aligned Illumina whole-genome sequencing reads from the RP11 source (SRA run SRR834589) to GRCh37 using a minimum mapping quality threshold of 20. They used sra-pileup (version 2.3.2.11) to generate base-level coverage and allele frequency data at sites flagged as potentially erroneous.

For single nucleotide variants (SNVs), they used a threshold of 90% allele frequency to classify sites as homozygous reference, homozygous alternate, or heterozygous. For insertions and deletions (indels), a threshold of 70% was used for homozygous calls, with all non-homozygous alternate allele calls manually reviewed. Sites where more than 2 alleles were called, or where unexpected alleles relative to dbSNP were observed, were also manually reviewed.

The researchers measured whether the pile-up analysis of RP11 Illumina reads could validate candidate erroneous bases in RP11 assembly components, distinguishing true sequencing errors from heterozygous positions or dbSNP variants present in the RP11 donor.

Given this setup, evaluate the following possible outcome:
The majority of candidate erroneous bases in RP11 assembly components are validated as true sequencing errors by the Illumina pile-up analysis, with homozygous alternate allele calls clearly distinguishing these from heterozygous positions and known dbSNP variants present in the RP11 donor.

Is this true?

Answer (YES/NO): NO